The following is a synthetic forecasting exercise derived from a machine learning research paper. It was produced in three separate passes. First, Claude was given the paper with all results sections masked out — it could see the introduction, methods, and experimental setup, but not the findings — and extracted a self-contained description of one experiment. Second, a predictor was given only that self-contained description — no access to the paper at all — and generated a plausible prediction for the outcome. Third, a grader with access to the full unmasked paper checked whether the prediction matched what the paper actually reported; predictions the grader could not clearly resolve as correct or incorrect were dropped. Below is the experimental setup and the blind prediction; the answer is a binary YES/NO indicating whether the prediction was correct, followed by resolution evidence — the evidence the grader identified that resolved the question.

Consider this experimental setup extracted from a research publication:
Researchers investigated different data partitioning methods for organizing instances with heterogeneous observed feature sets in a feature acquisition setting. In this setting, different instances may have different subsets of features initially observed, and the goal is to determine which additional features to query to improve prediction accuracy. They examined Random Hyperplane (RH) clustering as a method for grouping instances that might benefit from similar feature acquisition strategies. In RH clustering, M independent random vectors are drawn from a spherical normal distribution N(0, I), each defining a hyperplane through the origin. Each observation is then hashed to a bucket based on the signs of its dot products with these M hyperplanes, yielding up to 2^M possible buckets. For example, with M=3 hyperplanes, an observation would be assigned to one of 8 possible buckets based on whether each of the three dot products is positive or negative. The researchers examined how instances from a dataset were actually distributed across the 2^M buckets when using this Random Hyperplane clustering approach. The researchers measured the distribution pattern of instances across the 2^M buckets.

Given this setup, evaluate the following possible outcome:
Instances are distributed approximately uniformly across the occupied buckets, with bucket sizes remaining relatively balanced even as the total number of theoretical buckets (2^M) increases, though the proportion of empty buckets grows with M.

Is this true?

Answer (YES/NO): NO